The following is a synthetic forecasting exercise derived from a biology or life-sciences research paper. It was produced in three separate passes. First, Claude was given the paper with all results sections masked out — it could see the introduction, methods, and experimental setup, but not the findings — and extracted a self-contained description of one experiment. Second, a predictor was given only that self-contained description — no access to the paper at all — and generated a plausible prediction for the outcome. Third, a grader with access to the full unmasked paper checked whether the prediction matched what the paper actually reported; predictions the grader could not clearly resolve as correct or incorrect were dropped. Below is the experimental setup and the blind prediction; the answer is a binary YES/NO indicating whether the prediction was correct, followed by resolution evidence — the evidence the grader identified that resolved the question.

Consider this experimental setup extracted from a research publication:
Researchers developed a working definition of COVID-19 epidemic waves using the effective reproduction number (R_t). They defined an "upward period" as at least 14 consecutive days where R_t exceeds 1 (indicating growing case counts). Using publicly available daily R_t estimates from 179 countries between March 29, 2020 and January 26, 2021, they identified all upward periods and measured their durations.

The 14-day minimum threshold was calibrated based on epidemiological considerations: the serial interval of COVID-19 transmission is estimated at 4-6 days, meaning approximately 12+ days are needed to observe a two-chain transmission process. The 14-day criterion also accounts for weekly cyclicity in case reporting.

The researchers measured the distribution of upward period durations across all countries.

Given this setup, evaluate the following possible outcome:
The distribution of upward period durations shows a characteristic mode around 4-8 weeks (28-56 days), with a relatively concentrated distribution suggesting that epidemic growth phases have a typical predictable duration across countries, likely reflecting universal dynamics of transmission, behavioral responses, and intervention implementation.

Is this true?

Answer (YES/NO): NO